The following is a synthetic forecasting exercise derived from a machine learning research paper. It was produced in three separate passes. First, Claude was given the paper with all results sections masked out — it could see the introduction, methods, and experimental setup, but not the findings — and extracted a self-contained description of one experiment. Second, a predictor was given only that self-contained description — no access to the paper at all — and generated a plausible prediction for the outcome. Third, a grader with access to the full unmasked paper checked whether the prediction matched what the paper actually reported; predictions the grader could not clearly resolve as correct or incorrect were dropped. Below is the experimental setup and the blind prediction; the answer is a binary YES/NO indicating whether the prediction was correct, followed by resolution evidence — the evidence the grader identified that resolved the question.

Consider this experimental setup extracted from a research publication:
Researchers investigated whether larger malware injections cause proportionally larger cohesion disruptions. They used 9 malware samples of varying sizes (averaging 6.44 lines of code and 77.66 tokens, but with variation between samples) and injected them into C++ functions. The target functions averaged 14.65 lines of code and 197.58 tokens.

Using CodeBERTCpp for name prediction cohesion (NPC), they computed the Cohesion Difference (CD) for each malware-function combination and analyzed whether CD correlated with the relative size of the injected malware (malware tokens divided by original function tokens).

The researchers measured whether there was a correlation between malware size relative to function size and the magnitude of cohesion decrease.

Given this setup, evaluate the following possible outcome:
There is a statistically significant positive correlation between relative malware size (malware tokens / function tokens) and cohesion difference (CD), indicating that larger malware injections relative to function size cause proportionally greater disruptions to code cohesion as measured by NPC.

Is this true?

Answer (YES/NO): NO